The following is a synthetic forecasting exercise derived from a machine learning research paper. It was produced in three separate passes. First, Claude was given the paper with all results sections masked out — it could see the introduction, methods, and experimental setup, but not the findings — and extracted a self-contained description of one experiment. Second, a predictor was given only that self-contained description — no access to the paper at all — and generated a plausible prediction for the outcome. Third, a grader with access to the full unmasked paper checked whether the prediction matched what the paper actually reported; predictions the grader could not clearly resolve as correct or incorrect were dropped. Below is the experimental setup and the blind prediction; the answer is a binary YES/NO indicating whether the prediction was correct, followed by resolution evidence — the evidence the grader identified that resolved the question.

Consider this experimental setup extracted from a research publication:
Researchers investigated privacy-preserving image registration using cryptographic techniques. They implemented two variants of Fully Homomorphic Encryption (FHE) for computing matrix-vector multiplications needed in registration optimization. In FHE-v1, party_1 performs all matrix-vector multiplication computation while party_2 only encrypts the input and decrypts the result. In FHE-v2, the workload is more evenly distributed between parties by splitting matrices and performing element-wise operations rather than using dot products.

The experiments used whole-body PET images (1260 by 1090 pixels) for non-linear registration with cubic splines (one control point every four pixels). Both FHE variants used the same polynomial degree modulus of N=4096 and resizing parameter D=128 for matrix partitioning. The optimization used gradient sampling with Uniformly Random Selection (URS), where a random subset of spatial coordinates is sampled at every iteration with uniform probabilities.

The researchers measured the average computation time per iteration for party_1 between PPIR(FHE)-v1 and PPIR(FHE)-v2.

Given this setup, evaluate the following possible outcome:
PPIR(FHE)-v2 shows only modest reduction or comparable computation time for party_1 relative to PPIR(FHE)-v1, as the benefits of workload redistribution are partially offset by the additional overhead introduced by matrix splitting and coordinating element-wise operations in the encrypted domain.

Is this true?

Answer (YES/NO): NO